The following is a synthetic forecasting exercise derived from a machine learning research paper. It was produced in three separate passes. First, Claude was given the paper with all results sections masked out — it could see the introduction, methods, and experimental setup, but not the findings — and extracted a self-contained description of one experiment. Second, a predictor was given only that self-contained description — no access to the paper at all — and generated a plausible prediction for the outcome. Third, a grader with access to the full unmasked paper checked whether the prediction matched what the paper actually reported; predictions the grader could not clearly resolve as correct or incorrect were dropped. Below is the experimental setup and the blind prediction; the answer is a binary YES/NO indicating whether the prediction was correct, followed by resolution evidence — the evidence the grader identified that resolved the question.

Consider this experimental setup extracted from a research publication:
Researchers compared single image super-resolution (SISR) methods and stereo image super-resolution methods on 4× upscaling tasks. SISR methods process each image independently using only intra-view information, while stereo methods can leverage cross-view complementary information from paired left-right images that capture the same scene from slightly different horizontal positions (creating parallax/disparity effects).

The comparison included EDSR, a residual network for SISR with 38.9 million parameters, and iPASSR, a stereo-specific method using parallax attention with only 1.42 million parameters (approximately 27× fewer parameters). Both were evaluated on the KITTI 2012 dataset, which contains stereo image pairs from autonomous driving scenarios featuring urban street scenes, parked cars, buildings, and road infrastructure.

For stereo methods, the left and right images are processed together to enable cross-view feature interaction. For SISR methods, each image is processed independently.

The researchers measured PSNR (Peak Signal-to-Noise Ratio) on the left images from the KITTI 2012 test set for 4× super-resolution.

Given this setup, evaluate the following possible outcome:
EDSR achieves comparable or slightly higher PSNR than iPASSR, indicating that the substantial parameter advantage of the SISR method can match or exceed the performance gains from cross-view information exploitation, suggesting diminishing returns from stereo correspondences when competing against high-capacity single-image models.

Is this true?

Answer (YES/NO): NO